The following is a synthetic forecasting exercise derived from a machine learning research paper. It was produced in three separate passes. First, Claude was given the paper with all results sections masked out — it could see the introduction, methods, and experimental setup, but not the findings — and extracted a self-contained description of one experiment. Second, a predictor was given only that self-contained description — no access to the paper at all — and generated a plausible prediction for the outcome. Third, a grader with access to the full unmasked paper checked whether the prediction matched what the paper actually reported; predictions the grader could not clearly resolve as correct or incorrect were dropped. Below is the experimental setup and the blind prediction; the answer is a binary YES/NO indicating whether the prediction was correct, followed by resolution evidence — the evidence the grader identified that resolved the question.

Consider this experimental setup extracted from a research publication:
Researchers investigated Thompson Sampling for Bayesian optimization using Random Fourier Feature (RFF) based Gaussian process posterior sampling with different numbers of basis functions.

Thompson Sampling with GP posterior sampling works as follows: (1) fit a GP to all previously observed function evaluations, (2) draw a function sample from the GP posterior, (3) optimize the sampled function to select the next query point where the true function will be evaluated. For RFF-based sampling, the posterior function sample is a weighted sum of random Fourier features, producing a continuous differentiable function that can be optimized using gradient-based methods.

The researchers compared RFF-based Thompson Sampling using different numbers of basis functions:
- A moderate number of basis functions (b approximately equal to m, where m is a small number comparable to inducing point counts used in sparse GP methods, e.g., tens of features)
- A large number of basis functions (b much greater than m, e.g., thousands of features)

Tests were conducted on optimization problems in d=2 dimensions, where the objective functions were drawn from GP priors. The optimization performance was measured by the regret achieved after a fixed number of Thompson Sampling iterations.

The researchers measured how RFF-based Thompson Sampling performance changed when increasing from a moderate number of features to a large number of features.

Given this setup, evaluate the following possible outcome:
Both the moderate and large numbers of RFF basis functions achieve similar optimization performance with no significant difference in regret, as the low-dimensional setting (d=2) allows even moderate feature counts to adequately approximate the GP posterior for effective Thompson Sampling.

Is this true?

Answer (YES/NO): NO